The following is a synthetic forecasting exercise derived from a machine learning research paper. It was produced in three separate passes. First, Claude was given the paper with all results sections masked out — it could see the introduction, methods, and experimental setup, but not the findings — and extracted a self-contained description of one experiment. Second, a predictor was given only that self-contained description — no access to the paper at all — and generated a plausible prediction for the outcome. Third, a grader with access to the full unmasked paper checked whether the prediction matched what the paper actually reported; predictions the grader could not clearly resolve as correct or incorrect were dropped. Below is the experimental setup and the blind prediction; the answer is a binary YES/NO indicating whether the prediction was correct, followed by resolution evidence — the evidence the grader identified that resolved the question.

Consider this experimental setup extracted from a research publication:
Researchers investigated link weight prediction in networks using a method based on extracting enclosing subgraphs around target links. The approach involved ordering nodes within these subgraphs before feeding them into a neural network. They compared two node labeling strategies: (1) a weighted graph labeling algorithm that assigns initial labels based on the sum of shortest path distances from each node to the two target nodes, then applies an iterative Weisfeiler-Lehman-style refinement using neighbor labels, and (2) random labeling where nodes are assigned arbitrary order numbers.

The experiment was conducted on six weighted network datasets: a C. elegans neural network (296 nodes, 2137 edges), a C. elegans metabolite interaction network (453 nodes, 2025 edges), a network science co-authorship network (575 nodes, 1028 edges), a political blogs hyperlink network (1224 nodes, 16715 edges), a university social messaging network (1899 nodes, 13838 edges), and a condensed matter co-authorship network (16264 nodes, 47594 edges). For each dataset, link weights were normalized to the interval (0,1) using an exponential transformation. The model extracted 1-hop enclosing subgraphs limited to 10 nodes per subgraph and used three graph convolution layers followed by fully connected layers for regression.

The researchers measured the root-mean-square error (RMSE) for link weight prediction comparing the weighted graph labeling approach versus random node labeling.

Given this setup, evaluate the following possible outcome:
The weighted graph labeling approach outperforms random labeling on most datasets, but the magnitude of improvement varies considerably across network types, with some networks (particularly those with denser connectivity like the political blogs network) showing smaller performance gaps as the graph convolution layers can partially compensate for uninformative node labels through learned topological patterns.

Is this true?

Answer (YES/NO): NO